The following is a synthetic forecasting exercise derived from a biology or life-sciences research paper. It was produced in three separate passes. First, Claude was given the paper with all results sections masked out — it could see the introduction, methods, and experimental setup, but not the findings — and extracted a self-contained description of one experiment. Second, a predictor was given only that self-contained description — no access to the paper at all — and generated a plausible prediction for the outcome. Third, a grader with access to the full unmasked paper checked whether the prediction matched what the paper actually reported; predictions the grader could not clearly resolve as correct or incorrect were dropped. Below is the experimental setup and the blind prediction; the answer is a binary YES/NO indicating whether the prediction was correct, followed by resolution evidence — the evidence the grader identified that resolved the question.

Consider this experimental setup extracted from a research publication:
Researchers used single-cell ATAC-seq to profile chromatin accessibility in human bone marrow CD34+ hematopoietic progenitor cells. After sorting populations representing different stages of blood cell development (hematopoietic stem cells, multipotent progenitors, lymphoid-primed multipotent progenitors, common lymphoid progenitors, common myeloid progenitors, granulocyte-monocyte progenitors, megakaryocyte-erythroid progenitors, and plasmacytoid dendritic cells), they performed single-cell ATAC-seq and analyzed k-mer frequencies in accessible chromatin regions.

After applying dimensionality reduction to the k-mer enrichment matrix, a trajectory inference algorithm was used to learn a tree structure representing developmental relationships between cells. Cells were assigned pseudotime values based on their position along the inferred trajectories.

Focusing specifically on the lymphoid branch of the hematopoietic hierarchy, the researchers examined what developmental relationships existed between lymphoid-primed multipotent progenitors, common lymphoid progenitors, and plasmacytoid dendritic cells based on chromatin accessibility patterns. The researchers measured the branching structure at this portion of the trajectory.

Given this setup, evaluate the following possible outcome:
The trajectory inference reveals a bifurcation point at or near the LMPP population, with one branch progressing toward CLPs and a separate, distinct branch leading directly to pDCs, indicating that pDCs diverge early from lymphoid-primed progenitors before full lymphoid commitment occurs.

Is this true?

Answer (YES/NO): YES